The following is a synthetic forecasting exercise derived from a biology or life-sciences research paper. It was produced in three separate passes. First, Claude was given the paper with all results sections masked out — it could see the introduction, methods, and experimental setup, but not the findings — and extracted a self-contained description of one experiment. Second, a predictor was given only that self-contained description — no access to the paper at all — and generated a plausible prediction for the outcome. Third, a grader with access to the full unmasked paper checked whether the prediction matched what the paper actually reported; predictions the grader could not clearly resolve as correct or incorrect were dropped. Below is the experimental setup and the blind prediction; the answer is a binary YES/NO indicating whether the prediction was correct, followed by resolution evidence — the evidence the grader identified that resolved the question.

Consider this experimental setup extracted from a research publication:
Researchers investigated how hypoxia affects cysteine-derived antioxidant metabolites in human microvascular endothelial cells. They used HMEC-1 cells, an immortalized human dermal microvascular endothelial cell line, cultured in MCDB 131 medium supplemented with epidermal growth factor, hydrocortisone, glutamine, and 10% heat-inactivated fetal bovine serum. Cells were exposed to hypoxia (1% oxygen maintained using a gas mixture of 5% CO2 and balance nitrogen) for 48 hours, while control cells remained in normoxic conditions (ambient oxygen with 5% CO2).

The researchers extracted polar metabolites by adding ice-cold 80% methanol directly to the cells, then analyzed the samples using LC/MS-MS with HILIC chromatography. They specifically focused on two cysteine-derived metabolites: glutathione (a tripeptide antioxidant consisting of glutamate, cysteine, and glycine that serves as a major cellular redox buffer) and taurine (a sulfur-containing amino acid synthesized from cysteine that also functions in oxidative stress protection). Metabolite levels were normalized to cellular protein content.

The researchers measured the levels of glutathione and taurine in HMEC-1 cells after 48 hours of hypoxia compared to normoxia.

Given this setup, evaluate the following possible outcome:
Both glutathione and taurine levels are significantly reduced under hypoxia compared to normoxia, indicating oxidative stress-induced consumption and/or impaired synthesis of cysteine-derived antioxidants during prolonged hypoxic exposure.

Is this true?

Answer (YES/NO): NO